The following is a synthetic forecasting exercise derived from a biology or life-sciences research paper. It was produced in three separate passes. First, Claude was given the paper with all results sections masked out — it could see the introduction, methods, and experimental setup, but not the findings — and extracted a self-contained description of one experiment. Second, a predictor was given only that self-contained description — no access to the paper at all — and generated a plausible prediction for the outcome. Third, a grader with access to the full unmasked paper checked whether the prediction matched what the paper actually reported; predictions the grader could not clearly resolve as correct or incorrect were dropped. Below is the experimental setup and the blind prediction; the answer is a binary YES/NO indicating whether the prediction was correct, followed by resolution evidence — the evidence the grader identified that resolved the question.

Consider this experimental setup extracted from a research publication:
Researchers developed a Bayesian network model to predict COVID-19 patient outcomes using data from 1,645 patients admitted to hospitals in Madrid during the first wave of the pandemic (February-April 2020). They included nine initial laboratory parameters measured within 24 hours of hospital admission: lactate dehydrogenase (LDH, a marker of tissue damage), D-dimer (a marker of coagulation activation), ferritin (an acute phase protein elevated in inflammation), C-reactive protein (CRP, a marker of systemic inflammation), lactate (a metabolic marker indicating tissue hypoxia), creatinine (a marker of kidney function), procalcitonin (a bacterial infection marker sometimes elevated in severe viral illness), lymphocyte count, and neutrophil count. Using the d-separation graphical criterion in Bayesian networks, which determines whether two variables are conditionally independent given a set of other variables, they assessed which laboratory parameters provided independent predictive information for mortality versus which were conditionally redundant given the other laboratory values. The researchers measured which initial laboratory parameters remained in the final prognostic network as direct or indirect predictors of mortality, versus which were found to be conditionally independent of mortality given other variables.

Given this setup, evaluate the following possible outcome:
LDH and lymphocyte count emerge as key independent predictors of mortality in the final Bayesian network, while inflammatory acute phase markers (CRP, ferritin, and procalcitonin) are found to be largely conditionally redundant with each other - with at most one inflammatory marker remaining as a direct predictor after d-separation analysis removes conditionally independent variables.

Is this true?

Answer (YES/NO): YES